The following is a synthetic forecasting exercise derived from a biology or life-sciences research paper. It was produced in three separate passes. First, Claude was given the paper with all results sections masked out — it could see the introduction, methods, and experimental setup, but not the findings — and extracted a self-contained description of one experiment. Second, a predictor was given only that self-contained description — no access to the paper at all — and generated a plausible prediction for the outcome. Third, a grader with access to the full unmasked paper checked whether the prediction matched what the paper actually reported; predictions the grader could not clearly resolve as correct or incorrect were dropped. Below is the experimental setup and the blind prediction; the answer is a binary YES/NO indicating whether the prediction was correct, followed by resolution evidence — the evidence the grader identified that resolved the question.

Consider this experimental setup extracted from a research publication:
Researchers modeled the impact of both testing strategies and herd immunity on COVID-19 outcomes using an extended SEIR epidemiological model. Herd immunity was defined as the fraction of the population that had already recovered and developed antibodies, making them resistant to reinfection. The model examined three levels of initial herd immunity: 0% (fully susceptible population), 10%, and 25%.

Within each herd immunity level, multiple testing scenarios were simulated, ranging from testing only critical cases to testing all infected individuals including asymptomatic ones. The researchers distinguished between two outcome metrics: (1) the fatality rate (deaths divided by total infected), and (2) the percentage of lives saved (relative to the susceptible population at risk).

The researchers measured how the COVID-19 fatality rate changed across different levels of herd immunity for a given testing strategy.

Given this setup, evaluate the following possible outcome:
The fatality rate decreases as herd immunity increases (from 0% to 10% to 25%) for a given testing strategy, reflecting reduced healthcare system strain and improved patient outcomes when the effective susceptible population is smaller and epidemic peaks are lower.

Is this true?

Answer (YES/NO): NO